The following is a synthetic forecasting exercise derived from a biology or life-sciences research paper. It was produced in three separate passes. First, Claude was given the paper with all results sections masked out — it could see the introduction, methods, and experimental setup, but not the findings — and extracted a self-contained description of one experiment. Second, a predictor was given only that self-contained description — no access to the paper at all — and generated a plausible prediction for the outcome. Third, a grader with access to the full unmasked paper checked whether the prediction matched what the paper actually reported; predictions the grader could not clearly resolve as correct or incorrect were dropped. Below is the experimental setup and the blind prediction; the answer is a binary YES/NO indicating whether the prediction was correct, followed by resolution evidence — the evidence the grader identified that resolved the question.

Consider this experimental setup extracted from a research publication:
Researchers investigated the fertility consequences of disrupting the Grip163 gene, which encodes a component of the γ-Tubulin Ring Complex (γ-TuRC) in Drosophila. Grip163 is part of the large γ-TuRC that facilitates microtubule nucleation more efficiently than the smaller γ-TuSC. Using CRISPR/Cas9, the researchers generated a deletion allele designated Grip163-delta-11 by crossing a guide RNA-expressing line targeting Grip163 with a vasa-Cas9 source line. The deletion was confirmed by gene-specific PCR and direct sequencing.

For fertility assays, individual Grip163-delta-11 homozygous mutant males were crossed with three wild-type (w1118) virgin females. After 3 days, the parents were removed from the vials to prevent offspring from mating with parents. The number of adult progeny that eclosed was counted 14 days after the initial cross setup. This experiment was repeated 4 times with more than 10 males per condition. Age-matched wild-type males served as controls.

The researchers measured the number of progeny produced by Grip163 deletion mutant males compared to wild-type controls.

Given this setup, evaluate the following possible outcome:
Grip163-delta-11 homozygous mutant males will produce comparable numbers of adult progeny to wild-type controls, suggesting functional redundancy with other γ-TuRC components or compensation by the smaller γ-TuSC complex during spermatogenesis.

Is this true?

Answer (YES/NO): NO